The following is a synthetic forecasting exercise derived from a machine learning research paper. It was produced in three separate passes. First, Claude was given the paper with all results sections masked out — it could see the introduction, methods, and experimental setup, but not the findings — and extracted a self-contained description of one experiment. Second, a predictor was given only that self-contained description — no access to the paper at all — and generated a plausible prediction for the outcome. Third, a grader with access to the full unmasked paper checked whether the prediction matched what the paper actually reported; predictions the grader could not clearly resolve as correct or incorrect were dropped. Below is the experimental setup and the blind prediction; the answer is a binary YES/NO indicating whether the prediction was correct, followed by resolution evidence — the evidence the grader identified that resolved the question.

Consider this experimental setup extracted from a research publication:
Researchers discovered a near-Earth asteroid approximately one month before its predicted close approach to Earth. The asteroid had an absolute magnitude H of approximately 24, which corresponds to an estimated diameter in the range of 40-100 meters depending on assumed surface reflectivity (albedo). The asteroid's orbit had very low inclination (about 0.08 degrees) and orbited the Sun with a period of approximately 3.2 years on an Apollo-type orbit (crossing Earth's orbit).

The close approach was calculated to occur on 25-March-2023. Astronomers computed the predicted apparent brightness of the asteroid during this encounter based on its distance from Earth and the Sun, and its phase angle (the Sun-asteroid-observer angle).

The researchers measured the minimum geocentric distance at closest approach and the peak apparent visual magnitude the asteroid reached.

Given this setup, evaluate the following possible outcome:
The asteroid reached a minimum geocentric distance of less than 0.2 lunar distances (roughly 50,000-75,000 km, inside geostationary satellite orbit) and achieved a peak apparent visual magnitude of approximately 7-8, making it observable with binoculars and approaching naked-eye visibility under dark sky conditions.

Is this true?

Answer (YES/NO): NO